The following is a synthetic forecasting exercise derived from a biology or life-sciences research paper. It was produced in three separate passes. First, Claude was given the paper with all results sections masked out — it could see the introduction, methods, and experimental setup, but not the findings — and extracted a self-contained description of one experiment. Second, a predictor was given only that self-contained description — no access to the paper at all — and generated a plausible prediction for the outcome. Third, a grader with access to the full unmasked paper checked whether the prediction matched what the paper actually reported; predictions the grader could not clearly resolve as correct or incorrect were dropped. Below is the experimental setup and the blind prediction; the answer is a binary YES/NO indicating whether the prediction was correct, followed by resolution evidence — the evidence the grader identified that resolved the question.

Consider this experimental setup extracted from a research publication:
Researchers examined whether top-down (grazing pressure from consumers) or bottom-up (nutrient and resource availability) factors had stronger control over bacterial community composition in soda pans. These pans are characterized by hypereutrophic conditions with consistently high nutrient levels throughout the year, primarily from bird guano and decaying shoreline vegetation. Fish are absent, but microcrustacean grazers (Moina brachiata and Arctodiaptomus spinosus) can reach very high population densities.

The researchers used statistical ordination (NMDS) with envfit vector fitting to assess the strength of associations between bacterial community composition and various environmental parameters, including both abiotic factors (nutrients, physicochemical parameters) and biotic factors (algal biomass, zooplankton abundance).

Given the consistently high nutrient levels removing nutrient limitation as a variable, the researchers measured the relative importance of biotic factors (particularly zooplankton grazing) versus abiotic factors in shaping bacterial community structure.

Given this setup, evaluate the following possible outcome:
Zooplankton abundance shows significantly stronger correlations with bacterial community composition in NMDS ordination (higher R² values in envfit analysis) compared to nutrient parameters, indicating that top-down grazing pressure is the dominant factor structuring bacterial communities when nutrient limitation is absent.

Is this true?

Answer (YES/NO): YES